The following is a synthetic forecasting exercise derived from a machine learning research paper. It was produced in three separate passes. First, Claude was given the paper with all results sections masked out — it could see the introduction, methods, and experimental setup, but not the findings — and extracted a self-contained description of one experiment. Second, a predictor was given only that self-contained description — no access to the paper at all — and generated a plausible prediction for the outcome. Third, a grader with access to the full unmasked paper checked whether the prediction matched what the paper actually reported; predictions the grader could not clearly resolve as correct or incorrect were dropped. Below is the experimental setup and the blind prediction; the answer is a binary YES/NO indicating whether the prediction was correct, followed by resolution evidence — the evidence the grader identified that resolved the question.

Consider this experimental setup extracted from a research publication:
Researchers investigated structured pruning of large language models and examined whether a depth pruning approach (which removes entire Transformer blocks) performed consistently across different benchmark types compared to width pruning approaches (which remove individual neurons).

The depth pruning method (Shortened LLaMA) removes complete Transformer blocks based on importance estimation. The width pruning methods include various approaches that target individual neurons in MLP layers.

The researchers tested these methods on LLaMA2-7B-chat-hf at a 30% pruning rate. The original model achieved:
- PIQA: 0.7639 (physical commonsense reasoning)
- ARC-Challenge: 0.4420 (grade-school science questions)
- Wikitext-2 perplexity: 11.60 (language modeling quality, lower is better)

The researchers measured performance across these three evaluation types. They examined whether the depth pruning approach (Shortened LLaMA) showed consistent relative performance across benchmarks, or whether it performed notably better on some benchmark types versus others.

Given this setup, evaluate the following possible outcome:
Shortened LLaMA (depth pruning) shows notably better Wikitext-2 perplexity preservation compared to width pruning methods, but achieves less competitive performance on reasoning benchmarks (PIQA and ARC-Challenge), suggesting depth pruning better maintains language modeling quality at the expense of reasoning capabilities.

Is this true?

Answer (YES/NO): NO